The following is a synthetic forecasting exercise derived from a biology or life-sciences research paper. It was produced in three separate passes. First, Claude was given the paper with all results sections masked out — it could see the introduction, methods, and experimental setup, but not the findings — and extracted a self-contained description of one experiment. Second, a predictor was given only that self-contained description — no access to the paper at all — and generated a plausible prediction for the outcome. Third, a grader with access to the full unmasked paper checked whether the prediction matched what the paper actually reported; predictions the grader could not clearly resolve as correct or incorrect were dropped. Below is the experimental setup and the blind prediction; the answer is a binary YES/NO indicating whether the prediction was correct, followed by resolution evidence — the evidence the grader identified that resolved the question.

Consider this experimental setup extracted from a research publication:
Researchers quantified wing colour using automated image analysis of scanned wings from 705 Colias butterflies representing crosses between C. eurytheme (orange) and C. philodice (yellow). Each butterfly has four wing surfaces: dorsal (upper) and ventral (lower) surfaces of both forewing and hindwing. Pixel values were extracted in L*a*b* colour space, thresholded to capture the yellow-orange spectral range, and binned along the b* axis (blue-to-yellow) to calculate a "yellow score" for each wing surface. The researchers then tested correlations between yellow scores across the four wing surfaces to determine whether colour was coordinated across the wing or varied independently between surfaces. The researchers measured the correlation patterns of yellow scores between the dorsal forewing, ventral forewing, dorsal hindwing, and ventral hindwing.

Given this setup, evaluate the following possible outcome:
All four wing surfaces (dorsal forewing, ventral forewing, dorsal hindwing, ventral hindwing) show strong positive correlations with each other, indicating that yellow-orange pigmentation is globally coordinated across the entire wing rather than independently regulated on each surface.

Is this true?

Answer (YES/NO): NO